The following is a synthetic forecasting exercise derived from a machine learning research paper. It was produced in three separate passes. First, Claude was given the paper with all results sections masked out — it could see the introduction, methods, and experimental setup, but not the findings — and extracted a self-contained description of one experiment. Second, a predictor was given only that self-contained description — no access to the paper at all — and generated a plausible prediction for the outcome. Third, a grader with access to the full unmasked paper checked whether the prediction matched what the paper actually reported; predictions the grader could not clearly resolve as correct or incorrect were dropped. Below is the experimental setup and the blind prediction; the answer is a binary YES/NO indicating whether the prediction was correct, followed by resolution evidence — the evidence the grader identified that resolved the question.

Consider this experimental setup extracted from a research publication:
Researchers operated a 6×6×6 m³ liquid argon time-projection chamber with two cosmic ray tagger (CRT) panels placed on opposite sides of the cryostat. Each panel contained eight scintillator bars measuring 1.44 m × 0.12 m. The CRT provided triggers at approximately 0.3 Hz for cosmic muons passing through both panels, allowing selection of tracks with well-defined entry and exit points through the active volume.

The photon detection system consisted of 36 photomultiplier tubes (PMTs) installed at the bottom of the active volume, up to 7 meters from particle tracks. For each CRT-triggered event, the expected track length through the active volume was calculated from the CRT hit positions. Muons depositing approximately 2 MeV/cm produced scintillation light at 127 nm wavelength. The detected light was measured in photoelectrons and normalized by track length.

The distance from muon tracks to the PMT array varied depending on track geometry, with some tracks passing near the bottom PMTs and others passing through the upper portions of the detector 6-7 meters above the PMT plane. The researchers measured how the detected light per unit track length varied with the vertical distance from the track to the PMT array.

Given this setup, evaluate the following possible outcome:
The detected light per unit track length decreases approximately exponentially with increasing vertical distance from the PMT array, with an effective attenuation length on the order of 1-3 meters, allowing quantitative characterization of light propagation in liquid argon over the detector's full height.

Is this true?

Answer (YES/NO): NO